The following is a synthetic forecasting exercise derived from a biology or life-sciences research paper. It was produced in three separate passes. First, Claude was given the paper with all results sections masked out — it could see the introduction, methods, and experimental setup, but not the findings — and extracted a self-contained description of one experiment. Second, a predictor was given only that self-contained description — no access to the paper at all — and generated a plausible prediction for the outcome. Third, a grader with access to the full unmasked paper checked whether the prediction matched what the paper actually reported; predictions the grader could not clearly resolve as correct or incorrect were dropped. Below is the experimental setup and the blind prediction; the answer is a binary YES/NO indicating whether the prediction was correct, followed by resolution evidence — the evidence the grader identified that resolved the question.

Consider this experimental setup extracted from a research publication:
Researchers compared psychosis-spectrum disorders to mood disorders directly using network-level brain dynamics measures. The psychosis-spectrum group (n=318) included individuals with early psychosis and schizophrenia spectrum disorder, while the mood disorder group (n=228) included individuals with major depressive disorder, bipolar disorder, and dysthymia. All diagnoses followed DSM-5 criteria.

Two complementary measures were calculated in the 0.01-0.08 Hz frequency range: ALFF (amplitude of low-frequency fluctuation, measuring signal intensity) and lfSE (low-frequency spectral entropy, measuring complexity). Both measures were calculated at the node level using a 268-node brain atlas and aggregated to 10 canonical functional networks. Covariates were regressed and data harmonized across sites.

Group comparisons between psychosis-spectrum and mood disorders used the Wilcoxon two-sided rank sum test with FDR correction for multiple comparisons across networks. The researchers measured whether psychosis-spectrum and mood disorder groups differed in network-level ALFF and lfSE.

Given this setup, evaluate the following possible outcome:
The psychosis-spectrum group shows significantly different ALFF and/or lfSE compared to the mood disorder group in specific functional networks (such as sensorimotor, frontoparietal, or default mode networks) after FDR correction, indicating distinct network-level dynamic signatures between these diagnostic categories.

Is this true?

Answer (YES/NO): YES